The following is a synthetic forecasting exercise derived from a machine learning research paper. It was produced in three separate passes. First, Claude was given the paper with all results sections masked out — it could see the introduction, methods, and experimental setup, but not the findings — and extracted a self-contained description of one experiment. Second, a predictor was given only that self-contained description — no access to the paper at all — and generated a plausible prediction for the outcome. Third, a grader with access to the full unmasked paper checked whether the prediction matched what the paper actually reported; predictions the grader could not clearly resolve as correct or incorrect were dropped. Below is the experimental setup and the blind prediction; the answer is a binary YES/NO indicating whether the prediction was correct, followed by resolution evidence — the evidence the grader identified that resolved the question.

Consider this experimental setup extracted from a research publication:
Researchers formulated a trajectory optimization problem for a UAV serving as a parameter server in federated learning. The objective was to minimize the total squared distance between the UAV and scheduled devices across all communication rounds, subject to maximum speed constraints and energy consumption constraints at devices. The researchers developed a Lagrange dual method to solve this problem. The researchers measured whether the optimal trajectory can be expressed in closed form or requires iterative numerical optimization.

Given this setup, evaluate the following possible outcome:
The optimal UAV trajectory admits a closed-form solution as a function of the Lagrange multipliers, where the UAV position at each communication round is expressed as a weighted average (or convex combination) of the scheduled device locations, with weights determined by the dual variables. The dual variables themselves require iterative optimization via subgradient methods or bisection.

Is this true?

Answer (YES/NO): NO